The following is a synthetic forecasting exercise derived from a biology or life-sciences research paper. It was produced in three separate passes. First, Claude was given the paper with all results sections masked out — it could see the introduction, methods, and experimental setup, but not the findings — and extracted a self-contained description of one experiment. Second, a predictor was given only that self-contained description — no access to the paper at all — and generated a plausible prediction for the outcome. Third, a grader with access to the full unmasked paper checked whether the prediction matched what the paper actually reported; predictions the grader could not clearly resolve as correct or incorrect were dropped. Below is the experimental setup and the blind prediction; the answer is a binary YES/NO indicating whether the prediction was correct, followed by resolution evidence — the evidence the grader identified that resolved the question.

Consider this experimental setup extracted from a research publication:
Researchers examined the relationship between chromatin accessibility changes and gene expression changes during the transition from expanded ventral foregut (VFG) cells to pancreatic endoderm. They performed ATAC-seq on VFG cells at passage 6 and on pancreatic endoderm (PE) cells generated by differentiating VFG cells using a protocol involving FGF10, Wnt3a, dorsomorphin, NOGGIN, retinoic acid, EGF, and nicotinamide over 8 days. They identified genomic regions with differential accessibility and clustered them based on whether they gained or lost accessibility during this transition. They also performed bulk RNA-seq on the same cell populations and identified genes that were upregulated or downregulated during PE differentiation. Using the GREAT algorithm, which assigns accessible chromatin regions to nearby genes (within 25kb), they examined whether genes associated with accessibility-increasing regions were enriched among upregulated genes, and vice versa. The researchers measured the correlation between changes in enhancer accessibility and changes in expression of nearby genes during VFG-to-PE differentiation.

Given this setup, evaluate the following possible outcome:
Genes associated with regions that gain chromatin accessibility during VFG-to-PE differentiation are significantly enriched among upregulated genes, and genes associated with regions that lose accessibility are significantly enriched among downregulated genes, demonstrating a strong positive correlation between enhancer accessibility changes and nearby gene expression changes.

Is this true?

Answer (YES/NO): YES